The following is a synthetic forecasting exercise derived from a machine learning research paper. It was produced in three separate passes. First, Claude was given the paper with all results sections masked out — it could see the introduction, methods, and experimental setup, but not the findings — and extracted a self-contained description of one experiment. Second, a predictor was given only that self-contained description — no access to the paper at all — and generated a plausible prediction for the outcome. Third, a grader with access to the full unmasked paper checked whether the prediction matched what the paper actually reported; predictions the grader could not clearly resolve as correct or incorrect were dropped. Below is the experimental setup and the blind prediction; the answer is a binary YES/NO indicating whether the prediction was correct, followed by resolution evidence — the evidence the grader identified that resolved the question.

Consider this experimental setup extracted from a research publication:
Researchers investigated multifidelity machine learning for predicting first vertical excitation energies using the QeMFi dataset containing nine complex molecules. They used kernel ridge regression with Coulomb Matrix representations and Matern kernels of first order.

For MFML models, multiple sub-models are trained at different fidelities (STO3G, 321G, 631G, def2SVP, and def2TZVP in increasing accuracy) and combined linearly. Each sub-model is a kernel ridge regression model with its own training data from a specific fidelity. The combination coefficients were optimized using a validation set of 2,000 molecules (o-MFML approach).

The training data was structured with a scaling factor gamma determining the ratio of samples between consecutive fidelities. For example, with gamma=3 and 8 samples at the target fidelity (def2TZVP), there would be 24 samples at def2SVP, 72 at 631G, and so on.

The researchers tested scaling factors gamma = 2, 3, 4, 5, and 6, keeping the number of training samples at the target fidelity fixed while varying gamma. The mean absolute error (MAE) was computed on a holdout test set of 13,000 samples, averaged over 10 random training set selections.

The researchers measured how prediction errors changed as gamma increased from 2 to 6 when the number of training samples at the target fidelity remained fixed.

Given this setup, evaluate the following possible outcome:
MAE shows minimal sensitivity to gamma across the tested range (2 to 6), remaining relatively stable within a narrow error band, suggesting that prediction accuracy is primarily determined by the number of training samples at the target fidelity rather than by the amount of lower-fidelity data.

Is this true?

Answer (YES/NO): NO